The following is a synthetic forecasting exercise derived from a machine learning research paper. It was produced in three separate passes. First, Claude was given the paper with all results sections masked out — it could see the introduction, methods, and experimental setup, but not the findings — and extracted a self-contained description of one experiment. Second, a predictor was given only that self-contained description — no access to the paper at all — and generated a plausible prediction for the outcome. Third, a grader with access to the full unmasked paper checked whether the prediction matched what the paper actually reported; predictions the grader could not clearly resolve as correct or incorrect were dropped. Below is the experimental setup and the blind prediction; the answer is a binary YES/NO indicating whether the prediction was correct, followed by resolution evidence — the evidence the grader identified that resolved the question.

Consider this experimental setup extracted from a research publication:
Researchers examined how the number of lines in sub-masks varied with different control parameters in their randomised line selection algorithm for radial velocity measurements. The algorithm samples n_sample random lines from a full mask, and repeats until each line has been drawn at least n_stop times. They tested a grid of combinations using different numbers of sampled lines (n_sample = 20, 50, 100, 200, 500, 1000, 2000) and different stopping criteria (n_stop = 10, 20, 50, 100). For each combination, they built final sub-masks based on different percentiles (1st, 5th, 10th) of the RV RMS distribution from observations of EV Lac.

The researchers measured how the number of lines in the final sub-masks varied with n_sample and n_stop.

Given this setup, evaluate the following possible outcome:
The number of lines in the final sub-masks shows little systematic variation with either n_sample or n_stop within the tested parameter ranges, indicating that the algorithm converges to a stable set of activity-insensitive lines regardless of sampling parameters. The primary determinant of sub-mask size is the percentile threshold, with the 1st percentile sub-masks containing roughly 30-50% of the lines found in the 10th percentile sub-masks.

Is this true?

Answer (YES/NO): NO